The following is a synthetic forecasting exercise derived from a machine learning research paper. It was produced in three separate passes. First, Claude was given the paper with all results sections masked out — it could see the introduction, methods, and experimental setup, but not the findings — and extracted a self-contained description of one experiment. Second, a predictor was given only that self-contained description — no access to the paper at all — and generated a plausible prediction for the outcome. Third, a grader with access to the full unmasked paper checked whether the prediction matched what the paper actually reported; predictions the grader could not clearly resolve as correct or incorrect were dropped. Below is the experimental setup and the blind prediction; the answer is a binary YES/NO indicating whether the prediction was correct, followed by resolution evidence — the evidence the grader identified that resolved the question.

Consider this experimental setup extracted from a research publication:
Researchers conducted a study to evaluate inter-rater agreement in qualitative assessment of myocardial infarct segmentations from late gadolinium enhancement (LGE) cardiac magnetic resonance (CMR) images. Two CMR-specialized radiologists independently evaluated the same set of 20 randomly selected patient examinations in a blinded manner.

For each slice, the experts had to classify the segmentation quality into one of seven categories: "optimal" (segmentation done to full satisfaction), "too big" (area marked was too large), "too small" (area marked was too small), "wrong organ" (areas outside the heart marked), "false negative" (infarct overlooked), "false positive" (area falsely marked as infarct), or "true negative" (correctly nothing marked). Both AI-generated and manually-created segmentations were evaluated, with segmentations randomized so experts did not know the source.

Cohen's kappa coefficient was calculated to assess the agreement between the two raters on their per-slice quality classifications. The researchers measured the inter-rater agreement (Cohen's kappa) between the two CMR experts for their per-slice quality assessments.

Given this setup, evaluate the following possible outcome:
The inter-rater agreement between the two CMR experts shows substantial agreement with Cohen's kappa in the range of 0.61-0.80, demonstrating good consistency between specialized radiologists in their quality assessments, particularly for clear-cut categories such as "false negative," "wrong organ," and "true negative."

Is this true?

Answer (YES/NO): NO